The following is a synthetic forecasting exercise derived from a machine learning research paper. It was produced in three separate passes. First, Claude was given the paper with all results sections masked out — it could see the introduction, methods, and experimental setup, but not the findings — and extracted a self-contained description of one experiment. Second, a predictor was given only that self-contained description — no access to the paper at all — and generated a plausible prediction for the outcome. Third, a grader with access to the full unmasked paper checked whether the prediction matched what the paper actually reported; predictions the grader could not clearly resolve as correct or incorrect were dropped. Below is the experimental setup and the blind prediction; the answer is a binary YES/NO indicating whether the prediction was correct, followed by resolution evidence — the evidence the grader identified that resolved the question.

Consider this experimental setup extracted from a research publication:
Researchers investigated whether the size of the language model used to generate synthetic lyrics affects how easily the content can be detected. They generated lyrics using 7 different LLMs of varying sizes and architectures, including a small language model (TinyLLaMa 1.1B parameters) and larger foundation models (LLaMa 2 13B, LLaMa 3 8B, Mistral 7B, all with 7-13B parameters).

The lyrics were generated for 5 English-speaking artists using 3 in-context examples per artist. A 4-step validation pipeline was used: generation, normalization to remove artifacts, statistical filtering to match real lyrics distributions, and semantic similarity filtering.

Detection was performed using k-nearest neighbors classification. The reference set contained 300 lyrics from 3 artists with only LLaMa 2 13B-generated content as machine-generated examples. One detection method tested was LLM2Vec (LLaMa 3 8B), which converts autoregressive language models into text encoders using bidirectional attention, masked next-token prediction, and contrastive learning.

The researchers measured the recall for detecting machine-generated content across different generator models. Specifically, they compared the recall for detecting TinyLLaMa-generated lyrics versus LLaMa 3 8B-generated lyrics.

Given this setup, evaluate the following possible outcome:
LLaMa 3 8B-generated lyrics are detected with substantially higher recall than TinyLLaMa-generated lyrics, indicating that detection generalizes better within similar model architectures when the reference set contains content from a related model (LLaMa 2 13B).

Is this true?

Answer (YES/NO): YES